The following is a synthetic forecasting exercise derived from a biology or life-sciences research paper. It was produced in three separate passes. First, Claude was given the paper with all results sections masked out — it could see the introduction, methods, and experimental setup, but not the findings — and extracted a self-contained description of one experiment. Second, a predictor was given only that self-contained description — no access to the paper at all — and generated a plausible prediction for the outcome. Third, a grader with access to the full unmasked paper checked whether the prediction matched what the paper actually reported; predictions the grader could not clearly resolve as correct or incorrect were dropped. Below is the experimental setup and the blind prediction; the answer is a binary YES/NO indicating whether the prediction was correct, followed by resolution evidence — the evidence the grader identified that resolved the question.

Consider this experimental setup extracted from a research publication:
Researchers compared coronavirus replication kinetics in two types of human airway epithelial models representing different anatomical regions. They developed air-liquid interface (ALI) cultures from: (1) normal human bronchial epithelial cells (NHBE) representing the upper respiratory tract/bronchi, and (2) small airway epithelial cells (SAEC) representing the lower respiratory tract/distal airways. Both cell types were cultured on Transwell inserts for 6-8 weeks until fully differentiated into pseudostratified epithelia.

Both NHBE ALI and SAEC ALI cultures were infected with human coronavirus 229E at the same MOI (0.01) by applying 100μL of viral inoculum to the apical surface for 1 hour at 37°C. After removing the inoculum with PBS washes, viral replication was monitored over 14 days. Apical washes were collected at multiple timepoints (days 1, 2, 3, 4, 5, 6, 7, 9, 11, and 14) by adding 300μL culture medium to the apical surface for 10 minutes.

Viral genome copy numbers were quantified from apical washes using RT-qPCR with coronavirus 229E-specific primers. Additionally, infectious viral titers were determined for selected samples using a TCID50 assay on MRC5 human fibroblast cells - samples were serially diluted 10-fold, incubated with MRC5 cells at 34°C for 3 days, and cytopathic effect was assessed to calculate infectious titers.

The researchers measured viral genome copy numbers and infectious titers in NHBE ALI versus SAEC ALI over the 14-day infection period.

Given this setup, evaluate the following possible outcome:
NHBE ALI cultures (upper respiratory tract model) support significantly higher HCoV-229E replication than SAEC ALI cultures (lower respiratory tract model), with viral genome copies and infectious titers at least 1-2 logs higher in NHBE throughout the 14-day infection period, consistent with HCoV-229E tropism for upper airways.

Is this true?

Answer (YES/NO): NO